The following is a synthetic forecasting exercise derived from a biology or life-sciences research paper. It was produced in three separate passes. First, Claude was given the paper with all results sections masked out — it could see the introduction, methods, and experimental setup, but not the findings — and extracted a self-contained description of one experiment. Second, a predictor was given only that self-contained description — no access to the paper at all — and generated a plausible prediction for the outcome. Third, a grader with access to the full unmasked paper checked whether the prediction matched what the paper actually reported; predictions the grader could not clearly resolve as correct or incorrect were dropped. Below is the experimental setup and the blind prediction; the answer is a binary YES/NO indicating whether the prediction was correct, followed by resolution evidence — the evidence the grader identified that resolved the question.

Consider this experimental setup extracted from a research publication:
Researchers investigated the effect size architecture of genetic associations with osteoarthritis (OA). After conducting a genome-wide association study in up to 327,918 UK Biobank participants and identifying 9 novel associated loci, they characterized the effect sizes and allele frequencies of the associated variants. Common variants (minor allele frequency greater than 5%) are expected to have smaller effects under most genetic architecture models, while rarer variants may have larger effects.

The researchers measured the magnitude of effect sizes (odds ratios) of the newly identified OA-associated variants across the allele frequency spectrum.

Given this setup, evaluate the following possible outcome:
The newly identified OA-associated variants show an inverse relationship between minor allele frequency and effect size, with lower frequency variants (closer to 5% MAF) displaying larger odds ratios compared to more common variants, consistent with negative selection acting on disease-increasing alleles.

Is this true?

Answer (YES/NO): YES